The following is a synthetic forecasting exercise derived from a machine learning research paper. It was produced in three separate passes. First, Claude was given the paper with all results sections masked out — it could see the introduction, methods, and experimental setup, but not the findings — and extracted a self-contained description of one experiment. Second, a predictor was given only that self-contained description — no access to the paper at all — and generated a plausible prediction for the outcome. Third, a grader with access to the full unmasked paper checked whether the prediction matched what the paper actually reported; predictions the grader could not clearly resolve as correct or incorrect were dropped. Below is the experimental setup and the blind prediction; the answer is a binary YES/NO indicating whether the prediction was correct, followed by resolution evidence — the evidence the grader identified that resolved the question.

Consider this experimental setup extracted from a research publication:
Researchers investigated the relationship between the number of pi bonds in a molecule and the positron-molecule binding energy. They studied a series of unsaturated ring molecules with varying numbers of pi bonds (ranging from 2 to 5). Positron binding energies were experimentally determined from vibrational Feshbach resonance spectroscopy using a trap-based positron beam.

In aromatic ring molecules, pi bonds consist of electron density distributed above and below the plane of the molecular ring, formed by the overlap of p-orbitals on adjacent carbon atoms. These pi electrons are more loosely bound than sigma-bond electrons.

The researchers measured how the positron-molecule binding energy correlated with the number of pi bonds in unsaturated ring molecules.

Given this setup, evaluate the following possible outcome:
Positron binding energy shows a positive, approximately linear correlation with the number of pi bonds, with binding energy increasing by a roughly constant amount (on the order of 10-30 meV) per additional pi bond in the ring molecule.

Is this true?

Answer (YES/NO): YES